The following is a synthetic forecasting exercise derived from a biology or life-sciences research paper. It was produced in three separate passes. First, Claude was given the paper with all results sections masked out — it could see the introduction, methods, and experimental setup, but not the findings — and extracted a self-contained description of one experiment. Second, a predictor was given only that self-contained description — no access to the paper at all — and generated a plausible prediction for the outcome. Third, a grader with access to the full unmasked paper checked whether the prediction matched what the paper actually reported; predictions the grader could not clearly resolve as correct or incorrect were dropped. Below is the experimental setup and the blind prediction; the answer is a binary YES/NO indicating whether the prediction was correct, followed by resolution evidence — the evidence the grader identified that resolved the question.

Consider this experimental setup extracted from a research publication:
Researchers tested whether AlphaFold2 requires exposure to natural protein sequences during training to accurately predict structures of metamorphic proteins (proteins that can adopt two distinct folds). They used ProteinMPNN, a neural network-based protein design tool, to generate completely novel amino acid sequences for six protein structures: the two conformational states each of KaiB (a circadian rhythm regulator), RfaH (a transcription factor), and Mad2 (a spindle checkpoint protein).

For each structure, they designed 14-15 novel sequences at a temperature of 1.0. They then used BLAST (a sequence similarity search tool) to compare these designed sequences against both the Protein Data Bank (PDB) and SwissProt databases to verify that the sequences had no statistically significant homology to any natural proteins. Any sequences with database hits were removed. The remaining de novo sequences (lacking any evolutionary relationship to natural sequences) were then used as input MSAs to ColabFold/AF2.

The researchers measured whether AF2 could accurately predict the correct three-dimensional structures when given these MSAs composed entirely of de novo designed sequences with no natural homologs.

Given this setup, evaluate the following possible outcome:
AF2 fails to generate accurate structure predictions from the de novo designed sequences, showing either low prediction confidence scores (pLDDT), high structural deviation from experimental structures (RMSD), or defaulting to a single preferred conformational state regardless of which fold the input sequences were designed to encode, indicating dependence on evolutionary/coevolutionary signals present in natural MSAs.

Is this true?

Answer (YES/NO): NO